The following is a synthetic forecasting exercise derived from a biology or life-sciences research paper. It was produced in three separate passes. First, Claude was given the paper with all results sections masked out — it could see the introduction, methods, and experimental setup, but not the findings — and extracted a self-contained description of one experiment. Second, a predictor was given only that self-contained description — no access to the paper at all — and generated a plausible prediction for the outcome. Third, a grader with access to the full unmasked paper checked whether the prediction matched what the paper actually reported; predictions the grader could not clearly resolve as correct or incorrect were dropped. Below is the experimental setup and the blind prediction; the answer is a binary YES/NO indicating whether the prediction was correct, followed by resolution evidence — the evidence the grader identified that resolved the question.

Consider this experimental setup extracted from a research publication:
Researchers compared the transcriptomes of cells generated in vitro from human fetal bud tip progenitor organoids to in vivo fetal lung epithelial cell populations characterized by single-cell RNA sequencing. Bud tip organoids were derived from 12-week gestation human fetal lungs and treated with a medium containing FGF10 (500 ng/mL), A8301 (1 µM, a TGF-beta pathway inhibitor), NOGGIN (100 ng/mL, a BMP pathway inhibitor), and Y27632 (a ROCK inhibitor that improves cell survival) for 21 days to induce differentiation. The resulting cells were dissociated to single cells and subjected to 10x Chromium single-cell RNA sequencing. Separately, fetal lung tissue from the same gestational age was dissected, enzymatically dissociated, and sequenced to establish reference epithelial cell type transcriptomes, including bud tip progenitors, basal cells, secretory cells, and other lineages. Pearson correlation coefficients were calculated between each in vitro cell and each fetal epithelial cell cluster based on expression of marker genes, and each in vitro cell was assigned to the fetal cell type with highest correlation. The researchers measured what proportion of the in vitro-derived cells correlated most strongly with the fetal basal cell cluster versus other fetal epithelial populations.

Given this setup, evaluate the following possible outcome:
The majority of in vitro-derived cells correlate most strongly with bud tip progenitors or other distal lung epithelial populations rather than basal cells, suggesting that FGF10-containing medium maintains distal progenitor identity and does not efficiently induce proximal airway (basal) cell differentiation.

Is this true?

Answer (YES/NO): NO